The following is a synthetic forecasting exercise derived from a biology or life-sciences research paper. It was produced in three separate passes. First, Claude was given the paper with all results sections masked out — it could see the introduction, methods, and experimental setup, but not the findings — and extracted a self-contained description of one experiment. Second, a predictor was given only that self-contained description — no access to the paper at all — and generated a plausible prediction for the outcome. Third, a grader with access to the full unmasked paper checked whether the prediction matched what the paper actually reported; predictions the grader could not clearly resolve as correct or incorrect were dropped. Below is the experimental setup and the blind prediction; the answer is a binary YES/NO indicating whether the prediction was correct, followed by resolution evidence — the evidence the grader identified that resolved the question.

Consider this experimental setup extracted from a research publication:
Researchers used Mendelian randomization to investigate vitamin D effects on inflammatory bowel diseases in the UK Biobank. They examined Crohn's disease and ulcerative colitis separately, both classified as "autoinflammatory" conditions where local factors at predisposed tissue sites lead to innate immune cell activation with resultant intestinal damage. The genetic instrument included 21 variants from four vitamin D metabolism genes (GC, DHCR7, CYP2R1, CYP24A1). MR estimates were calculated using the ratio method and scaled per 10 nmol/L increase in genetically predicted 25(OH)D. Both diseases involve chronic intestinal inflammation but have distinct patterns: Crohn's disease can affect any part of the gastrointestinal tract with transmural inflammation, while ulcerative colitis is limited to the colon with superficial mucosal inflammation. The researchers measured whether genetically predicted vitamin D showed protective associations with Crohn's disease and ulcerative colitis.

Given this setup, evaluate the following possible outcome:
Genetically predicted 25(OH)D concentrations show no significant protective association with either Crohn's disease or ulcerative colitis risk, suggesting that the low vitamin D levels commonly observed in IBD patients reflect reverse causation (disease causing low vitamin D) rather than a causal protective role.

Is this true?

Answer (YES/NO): YES